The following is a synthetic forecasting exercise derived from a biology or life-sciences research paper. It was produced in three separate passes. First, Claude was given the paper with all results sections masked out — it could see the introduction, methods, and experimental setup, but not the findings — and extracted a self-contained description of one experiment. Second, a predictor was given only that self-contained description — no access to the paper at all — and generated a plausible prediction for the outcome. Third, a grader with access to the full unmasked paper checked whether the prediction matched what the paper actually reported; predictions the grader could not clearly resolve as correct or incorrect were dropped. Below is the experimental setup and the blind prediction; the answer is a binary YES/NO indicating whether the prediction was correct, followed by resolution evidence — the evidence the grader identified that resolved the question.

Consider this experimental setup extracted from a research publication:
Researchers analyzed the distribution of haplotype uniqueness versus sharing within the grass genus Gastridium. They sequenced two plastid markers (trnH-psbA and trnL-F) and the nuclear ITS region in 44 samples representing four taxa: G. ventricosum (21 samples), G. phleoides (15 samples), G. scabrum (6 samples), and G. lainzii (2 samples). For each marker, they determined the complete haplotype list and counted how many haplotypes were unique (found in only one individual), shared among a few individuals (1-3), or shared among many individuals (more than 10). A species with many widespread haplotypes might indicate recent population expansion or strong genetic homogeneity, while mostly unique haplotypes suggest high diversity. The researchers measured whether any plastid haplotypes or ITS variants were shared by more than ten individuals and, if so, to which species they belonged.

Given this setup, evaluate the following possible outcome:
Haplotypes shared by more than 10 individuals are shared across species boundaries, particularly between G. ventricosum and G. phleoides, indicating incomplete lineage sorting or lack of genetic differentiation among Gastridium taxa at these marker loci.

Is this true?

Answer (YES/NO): NO